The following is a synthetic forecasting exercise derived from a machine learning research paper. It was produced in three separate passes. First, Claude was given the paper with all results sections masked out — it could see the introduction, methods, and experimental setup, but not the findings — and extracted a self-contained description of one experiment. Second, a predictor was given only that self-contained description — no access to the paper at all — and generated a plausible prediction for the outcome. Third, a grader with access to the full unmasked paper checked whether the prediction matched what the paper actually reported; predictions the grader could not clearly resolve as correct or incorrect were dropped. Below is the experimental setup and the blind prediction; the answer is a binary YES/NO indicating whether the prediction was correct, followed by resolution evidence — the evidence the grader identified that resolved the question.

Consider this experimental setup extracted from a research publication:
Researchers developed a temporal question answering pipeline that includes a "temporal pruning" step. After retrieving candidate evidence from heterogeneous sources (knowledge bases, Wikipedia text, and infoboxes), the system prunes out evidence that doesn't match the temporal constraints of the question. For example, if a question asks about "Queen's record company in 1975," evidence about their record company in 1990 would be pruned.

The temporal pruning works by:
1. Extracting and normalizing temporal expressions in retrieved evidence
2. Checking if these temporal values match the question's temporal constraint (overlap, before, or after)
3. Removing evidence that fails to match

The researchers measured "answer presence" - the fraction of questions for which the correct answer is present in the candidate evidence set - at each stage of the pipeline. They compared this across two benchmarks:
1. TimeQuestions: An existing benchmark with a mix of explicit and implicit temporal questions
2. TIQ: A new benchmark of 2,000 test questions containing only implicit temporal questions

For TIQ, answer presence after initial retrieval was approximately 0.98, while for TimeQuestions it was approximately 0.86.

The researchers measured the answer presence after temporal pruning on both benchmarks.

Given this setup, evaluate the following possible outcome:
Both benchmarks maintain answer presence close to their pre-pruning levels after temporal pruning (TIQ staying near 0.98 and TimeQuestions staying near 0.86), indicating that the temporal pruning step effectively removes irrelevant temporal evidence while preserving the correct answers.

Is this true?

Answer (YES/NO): NO